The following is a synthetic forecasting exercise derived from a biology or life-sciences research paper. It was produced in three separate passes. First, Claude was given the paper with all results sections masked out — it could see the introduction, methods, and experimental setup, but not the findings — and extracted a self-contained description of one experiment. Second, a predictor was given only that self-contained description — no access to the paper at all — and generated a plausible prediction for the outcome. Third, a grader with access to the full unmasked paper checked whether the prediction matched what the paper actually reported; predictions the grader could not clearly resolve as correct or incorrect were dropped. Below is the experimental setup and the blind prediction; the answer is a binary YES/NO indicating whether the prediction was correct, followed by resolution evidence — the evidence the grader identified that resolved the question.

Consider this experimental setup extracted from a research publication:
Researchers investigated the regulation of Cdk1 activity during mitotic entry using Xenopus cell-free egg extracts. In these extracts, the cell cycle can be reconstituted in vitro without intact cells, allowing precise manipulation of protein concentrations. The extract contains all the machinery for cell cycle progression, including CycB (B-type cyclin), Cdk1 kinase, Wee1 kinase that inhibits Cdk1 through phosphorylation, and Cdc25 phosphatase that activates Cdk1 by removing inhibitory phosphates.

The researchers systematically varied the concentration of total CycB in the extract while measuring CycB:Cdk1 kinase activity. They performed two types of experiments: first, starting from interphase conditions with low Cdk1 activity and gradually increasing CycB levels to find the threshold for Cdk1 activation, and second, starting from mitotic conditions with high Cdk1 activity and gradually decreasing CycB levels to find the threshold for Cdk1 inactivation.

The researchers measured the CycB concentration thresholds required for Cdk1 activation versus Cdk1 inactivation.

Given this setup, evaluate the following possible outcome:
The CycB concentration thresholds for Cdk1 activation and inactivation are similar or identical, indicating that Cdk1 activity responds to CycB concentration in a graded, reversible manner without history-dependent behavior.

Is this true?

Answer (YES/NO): NO